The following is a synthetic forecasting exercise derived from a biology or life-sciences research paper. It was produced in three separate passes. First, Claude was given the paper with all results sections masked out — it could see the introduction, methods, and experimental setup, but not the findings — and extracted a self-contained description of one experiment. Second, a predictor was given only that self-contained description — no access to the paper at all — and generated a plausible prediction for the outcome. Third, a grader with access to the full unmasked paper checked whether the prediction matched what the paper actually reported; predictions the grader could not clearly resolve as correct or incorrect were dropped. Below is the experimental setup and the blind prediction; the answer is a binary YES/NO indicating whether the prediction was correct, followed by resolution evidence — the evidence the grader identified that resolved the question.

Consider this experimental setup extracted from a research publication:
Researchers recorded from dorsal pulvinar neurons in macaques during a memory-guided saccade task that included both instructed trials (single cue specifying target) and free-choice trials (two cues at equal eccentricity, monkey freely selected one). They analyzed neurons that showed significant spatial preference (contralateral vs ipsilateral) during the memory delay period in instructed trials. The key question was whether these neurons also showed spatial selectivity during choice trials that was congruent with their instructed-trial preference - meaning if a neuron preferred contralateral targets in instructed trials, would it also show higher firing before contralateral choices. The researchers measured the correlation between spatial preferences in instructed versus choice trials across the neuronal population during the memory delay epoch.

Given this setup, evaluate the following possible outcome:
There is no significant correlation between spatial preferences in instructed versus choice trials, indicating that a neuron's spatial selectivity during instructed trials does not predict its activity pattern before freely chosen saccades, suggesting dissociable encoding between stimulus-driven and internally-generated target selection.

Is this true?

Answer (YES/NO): YES